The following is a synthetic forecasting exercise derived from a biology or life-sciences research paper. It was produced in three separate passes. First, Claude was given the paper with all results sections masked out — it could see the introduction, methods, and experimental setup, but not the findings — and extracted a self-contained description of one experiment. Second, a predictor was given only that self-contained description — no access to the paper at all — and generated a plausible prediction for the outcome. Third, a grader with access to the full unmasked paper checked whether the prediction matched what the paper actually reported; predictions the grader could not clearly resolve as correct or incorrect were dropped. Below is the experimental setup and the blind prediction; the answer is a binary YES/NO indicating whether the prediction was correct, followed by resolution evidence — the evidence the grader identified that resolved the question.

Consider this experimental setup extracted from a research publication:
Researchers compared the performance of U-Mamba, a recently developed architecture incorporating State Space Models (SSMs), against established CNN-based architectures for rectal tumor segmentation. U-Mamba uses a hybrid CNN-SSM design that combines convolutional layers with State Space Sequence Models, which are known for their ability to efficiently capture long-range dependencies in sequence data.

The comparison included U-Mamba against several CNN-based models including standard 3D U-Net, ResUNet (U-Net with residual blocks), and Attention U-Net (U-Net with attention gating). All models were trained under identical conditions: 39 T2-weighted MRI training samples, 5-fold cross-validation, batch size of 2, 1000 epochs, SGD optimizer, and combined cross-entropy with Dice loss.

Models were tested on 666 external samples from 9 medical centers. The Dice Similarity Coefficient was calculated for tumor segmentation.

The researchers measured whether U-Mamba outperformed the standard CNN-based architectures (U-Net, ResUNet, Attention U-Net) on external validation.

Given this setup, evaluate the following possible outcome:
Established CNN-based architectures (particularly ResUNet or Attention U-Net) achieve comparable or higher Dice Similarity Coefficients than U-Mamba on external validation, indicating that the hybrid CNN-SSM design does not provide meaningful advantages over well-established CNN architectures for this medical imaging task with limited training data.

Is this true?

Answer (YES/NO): YES